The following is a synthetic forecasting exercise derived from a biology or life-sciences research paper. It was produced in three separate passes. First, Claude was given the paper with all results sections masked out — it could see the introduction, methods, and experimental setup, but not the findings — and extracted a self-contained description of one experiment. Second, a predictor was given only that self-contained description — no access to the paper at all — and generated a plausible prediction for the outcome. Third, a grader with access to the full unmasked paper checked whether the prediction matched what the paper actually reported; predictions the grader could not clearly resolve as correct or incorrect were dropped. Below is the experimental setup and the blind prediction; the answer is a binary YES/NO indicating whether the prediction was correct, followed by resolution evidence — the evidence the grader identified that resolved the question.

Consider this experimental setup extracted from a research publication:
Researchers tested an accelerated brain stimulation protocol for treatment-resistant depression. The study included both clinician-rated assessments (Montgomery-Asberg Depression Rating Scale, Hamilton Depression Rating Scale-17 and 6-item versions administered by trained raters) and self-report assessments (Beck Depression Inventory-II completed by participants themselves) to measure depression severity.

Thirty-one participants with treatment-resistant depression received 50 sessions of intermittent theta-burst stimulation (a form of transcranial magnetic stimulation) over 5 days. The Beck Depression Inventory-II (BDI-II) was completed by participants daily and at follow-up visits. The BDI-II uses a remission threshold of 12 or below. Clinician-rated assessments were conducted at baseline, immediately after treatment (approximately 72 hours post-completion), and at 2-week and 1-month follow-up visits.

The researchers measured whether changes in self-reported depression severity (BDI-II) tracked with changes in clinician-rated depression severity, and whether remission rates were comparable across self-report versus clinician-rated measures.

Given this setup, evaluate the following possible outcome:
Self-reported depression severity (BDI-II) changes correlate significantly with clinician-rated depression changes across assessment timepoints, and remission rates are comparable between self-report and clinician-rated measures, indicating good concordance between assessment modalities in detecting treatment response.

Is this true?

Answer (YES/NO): YES